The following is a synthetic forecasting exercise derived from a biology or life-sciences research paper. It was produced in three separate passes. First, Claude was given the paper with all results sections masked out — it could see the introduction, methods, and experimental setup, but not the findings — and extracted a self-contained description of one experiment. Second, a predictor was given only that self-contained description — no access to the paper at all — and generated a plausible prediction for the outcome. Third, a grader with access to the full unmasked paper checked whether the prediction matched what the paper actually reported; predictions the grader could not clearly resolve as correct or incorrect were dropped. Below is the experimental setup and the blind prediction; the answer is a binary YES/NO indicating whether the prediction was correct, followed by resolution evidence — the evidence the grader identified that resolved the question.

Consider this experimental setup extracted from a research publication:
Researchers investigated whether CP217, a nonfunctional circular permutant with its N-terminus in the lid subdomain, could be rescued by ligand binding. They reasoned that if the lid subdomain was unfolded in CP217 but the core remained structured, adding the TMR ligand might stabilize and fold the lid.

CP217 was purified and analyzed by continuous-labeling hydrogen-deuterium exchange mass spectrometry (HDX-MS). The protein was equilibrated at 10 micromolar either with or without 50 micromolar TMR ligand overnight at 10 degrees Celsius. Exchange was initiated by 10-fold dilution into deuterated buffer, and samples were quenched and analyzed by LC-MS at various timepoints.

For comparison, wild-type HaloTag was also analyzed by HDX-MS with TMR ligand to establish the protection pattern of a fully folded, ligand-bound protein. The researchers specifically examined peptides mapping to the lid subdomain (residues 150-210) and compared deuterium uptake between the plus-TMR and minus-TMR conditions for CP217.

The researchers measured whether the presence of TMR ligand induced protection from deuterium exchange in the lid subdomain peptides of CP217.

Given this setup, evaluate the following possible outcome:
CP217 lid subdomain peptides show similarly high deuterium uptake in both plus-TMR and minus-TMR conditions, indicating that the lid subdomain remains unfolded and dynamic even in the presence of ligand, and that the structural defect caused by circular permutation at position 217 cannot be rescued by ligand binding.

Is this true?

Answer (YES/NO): NO